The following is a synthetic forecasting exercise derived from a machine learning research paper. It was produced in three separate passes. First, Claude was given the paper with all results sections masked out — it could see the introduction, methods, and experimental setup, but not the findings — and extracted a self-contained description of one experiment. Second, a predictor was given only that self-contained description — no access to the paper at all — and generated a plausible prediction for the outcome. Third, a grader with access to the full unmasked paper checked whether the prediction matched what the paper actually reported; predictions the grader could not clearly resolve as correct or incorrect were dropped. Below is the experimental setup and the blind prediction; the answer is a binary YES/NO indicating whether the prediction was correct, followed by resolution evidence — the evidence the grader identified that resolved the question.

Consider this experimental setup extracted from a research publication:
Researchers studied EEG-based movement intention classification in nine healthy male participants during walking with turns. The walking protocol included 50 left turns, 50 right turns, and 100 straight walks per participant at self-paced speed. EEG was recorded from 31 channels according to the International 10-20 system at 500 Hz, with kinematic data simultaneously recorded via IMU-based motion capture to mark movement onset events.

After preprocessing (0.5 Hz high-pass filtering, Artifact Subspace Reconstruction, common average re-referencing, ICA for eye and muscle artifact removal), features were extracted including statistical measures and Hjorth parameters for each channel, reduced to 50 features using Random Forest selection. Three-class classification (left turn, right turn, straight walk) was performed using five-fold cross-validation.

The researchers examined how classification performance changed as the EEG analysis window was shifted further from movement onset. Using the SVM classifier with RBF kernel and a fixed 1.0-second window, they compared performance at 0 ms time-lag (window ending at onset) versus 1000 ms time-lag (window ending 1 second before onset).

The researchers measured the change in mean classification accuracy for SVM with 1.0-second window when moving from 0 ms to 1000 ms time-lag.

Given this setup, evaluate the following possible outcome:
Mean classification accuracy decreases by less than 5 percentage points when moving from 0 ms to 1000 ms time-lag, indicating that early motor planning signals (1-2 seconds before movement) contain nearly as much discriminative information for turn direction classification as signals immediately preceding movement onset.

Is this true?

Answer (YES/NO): NO